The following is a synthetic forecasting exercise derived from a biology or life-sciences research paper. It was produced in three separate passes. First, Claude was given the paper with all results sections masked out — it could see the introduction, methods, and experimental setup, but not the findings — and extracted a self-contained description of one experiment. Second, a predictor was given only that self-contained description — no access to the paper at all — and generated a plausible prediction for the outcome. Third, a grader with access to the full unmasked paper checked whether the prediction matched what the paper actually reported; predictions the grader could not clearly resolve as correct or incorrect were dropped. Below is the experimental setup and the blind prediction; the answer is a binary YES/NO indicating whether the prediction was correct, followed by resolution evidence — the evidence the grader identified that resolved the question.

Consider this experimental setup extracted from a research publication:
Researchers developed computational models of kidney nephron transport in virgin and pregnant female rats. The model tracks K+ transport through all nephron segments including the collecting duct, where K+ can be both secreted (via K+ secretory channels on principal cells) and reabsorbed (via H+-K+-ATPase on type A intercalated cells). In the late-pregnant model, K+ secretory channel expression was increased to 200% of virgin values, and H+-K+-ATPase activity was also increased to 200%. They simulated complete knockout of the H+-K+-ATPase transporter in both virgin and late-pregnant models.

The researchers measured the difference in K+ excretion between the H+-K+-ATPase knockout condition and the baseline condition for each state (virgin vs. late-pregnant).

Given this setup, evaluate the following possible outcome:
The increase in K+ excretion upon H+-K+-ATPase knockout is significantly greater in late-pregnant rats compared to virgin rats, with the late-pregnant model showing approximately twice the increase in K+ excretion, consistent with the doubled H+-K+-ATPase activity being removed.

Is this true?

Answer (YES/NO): NO